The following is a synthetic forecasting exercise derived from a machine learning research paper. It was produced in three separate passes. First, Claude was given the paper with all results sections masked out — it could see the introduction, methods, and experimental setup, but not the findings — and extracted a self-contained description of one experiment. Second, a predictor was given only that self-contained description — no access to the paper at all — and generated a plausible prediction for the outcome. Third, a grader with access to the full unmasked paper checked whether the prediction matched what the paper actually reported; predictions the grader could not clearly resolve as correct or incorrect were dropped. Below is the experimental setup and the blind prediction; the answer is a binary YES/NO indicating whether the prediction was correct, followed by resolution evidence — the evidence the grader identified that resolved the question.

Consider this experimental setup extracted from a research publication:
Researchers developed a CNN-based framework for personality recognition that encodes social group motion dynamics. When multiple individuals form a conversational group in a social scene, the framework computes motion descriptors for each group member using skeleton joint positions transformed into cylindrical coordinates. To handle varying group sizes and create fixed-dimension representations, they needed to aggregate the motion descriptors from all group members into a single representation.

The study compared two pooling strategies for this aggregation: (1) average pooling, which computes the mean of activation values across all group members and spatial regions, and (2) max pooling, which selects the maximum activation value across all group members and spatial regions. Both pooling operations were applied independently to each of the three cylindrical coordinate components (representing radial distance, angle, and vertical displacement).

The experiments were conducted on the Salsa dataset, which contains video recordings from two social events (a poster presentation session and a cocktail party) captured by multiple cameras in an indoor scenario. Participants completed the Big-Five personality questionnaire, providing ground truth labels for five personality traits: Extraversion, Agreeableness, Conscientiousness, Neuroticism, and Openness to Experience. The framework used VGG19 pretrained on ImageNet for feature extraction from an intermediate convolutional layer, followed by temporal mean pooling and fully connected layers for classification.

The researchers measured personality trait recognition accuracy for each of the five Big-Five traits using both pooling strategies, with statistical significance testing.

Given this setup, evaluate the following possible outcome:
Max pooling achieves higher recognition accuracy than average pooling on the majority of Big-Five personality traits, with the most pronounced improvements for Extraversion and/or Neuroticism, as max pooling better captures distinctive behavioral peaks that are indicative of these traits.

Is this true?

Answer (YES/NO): NO